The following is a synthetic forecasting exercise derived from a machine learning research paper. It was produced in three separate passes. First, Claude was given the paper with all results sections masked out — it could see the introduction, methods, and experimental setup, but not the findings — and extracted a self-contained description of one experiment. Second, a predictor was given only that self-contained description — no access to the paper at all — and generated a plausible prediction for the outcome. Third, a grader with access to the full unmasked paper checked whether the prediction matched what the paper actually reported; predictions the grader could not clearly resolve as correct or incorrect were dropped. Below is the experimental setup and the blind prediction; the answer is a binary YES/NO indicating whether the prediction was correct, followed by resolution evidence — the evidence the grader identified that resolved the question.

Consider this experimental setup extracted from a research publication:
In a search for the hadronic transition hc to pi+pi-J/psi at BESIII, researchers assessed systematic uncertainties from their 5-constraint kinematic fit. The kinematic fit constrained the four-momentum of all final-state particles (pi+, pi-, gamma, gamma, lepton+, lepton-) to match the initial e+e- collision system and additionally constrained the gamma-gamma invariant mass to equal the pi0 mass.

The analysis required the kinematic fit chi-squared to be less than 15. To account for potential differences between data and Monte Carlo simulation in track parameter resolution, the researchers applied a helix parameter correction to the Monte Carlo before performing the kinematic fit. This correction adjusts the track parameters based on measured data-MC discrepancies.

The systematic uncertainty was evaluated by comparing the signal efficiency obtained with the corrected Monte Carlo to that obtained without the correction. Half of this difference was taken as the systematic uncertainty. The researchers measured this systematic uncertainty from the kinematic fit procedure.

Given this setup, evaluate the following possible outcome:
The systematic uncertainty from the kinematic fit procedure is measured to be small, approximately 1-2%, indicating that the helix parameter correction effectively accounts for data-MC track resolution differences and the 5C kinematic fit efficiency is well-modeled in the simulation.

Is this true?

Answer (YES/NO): NO